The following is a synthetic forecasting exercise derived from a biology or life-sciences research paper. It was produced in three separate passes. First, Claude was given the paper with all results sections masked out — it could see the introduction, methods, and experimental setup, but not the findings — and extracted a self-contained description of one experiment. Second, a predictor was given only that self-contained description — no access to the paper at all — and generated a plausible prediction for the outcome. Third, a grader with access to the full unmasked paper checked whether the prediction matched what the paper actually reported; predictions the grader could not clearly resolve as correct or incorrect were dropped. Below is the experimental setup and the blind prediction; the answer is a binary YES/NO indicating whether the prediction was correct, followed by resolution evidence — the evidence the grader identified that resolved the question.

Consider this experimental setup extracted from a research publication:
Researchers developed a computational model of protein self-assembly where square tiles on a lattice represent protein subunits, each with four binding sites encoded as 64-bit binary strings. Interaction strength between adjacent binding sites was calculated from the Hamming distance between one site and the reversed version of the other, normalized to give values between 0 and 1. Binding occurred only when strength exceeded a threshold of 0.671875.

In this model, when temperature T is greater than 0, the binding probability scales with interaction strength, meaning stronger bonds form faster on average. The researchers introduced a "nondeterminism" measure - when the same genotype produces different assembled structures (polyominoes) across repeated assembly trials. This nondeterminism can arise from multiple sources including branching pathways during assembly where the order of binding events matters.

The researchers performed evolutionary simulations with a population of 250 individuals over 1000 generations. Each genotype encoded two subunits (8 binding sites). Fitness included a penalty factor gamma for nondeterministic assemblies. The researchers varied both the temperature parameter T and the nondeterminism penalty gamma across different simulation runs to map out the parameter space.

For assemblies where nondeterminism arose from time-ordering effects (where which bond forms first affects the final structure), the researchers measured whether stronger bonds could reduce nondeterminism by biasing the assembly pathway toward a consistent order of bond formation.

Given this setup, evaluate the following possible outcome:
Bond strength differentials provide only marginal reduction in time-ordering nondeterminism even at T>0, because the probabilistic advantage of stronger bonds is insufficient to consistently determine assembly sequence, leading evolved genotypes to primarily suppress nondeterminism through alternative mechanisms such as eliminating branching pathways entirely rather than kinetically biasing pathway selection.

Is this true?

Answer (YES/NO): NO